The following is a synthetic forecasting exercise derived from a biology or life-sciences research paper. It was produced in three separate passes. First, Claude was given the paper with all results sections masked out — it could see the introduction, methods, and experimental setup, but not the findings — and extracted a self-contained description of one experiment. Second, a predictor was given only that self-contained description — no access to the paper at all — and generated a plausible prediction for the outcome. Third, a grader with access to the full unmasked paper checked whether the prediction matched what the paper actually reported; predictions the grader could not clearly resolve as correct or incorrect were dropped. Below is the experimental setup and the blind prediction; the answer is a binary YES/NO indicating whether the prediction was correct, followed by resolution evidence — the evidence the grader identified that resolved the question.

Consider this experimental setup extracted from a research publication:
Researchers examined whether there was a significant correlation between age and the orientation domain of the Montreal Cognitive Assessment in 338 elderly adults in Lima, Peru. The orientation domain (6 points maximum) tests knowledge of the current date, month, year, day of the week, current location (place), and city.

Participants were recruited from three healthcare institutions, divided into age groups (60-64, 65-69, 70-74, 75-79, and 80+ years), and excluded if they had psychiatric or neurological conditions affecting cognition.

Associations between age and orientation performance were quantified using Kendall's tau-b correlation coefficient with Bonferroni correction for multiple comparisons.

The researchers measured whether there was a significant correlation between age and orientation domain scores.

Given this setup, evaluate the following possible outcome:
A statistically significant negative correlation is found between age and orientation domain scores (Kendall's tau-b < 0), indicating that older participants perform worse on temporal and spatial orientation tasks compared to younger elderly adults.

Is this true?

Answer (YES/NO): YES